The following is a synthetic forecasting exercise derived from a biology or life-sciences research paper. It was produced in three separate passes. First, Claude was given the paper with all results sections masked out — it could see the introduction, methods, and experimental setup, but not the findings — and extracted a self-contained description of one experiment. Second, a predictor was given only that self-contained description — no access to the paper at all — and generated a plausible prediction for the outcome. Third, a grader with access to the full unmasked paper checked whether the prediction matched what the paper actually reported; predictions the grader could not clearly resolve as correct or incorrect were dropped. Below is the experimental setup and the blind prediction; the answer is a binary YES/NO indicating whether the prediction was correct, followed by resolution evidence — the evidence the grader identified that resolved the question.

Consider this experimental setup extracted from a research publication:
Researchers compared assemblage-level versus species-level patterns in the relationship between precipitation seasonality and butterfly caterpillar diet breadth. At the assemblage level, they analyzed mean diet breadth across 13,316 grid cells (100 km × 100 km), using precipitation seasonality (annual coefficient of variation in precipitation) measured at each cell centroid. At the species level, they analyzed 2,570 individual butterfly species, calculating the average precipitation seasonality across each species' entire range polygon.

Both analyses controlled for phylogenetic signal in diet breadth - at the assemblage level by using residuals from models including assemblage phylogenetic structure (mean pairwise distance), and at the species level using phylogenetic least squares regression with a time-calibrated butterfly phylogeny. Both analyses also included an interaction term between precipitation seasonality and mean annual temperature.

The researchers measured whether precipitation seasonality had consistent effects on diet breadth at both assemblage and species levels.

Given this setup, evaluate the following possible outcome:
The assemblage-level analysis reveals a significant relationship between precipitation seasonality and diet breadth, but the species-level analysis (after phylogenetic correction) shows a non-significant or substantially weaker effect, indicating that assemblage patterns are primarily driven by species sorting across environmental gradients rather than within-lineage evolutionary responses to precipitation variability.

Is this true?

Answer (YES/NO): NO